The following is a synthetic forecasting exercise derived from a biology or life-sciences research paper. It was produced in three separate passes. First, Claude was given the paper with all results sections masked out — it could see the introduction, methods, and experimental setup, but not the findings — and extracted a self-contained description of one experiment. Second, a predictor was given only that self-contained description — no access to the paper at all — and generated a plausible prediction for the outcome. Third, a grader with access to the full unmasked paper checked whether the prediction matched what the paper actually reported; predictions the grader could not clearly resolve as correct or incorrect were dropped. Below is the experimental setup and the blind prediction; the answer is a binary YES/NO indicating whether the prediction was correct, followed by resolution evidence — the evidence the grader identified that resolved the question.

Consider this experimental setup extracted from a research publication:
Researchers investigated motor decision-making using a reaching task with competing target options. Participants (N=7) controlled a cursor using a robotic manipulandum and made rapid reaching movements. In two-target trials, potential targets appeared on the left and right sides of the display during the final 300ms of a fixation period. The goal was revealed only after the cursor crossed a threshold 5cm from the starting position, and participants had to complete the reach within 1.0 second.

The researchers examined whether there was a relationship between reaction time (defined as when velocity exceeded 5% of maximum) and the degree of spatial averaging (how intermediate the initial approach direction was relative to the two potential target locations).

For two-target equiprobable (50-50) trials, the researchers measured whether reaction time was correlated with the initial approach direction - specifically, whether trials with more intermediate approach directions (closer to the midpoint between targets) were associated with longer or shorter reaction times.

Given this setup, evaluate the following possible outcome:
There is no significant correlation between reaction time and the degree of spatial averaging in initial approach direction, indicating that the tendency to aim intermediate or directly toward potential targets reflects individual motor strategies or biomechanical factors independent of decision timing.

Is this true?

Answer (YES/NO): NO